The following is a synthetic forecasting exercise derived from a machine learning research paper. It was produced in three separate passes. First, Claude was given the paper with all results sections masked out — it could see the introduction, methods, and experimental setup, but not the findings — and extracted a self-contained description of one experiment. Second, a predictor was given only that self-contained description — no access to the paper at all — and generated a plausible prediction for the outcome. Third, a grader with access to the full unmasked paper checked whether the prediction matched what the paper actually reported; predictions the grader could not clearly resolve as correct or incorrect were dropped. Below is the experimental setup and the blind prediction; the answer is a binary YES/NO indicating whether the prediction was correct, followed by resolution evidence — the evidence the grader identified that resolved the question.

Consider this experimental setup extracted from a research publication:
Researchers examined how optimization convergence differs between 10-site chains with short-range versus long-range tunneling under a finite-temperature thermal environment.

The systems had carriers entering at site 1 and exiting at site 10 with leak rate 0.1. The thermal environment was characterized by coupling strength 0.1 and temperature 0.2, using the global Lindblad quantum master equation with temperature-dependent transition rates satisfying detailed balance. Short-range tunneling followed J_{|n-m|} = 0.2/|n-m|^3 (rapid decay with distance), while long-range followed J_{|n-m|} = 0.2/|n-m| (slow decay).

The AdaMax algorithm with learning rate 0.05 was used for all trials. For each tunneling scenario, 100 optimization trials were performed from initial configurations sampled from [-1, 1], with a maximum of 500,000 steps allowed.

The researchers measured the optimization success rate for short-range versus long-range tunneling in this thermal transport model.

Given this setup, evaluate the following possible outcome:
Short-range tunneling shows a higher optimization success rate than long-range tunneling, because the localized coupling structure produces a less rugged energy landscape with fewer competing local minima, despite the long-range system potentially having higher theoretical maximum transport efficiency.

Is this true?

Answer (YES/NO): YES